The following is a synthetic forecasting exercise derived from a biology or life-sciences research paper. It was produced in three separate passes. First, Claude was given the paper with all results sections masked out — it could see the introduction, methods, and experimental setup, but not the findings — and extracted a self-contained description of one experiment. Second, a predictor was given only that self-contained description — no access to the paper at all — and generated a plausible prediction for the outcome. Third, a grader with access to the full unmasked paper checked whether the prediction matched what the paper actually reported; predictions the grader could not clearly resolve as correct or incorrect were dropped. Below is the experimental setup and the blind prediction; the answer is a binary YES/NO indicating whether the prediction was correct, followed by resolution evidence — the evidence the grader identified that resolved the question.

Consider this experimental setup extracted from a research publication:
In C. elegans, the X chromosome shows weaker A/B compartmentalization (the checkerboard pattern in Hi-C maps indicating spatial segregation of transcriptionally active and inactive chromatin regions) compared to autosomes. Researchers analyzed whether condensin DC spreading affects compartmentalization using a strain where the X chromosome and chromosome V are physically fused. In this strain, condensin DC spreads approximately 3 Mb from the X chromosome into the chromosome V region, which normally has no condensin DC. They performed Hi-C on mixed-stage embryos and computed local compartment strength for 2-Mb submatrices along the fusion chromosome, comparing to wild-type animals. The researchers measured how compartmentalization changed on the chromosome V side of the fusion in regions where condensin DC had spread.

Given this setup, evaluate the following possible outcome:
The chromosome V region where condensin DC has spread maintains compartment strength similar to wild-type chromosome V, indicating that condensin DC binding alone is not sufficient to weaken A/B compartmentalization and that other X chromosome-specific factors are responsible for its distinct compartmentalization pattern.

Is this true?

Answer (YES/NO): NO